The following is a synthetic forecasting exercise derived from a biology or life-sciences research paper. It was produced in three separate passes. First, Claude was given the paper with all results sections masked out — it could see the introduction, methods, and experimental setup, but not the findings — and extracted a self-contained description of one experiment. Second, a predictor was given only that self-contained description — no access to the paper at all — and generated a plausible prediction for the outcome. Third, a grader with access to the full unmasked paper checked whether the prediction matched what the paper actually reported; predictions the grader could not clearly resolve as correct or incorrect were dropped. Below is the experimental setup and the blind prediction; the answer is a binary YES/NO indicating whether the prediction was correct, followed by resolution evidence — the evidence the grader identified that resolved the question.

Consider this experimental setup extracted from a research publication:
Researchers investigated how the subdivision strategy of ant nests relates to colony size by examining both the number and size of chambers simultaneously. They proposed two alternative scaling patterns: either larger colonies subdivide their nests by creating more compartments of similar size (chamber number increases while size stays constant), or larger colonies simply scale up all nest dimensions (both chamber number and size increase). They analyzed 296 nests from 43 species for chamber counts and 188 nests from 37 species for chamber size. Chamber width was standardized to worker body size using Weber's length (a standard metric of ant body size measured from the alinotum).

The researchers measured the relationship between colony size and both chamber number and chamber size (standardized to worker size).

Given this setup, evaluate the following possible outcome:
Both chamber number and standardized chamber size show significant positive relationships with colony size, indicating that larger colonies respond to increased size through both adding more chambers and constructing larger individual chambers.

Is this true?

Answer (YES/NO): NO